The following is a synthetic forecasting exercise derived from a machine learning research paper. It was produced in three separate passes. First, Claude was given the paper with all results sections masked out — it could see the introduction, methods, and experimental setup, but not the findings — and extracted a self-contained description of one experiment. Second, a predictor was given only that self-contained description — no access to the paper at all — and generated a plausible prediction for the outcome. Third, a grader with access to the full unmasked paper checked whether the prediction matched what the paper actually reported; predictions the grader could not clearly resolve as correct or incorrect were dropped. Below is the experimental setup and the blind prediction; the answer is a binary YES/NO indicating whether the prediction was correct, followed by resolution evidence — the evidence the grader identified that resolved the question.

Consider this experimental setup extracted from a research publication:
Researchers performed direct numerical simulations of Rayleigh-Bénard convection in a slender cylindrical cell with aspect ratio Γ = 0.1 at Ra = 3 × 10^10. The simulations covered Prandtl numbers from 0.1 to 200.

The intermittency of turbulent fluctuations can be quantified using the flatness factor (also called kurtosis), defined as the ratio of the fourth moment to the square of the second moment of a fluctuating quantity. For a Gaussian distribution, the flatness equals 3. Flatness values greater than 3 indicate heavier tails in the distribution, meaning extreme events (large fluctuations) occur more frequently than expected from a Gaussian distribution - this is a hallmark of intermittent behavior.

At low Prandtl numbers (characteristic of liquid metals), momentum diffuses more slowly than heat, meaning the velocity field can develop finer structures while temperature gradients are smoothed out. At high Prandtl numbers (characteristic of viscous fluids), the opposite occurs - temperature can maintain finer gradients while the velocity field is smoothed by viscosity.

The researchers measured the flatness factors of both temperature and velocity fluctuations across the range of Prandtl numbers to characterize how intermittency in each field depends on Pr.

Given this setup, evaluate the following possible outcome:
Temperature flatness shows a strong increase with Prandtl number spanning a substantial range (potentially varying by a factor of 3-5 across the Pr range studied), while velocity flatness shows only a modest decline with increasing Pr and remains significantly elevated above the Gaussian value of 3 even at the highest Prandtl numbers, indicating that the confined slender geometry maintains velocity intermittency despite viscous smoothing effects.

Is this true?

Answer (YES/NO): NO